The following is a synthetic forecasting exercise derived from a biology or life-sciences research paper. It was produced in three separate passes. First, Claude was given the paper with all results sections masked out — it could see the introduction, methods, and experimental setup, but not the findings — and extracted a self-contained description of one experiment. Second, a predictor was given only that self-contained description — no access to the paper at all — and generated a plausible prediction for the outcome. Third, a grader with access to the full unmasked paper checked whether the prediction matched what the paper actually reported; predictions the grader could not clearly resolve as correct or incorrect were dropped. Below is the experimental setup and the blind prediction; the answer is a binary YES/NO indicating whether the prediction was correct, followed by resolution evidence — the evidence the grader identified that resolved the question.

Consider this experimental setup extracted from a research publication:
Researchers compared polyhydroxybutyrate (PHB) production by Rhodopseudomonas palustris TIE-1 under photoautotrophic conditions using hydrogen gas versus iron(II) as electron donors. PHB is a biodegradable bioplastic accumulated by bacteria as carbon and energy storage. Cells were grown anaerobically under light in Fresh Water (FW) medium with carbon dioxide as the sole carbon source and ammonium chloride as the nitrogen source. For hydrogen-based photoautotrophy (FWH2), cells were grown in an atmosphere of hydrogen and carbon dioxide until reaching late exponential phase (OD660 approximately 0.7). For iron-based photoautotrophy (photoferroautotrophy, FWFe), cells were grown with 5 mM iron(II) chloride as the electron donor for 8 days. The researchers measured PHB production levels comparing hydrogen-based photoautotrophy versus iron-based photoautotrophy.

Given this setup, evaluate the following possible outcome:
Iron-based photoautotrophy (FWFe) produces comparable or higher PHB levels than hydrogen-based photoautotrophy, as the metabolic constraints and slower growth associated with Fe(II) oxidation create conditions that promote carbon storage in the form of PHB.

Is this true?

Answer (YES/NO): YES